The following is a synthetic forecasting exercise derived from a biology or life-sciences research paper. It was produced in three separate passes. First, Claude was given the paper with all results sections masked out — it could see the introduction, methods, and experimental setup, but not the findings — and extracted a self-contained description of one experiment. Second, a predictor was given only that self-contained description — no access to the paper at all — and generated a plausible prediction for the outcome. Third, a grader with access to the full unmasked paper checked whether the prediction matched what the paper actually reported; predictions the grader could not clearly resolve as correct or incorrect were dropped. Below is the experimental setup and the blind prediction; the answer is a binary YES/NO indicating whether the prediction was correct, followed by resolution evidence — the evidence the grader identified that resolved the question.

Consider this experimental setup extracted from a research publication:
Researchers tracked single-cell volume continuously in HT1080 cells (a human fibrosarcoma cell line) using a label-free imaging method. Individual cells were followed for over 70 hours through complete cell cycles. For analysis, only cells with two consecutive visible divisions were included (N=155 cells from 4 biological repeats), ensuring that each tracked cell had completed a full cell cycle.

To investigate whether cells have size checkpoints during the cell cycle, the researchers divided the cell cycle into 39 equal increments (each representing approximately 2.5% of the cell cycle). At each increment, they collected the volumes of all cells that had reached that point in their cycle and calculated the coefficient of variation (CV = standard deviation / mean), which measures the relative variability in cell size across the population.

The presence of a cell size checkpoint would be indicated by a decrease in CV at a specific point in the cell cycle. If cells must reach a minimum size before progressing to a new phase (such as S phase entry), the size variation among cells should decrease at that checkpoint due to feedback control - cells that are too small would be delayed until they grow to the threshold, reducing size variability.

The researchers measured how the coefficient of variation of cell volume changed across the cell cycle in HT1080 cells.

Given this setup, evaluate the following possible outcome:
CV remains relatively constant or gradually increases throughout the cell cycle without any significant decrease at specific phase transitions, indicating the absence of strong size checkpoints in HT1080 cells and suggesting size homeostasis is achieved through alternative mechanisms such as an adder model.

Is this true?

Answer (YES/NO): NO